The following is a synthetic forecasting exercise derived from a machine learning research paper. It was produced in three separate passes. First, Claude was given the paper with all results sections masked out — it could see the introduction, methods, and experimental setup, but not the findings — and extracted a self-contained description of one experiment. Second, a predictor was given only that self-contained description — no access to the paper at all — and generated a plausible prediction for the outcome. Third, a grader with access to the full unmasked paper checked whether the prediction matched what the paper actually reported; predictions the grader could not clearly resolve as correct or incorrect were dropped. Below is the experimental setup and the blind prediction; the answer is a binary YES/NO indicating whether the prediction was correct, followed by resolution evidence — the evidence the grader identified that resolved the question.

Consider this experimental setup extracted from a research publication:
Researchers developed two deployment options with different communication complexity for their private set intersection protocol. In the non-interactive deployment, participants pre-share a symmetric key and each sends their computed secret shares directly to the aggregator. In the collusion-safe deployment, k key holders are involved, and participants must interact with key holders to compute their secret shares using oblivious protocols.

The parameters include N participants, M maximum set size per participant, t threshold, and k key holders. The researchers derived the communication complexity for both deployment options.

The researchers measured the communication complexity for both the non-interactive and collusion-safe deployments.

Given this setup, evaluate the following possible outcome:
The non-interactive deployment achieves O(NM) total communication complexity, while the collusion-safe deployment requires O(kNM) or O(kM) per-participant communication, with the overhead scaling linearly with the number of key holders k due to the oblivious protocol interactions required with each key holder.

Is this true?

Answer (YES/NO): NO